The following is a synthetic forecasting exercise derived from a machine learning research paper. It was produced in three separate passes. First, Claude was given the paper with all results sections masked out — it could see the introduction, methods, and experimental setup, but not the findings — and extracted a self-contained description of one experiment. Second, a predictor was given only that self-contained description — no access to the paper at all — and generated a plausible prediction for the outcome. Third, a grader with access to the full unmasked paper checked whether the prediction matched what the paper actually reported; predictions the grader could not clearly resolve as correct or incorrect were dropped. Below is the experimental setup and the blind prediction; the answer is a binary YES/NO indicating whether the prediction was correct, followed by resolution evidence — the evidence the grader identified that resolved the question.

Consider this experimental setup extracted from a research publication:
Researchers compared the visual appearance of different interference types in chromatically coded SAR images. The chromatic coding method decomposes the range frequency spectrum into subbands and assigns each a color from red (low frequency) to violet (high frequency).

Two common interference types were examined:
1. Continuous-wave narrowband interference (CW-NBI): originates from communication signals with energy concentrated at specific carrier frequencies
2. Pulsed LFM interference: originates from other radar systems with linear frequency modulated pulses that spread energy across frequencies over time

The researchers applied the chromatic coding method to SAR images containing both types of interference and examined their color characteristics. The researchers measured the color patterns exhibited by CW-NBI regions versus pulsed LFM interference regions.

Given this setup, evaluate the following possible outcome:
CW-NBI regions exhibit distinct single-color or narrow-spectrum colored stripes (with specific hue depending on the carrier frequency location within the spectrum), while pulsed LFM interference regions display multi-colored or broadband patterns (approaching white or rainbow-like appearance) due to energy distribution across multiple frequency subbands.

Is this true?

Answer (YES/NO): NO